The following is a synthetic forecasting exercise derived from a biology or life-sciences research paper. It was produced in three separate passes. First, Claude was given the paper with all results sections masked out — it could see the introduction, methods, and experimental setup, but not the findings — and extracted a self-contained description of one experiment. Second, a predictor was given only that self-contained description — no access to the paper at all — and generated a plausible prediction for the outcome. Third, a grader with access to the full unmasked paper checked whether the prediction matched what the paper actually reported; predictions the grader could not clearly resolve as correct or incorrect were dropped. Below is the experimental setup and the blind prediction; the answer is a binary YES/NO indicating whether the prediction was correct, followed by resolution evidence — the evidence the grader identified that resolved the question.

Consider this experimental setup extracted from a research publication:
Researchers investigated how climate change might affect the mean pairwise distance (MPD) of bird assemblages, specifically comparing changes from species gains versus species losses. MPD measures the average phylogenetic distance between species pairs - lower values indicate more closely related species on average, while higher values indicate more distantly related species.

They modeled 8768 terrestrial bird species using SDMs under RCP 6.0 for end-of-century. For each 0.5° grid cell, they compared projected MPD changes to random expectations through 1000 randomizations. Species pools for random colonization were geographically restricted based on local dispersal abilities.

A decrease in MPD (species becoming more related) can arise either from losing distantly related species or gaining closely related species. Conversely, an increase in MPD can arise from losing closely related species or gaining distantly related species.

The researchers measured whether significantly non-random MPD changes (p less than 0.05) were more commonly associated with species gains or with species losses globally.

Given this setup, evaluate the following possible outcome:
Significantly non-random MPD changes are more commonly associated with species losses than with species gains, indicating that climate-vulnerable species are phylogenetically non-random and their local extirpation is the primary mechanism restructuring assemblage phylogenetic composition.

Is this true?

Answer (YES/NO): NO